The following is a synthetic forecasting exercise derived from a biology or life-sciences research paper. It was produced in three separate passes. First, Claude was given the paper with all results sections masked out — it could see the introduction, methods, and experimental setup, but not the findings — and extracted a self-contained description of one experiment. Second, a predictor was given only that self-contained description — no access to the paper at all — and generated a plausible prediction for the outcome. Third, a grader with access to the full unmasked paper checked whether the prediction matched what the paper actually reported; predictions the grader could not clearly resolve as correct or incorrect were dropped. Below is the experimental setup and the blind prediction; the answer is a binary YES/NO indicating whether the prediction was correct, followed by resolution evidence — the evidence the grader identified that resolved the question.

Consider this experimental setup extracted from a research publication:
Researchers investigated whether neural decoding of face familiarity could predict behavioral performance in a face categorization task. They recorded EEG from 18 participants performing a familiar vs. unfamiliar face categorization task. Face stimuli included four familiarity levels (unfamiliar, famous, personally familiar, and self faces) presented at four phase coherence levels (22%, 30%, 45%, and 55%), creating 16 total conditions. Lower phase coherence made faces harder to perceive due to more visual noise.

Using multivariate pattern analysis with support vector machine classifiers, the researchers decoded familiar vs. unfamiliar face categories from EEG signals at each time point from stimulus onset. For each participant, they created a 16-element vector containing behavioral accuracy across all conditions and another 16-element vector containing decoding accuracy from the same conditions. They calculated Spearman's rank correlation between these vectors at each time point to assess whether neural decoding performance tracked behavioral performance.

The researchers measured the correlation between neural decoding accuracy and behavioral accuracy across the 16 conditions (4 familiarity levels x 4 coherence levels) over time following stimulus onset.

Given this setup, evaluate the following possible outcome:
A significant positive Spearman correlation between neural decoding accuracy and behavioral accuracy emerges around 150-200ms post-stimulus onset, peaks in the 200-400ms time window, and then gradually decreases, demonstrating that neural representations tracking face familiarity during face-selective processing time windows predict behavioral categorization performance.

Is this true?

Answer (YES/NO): NO